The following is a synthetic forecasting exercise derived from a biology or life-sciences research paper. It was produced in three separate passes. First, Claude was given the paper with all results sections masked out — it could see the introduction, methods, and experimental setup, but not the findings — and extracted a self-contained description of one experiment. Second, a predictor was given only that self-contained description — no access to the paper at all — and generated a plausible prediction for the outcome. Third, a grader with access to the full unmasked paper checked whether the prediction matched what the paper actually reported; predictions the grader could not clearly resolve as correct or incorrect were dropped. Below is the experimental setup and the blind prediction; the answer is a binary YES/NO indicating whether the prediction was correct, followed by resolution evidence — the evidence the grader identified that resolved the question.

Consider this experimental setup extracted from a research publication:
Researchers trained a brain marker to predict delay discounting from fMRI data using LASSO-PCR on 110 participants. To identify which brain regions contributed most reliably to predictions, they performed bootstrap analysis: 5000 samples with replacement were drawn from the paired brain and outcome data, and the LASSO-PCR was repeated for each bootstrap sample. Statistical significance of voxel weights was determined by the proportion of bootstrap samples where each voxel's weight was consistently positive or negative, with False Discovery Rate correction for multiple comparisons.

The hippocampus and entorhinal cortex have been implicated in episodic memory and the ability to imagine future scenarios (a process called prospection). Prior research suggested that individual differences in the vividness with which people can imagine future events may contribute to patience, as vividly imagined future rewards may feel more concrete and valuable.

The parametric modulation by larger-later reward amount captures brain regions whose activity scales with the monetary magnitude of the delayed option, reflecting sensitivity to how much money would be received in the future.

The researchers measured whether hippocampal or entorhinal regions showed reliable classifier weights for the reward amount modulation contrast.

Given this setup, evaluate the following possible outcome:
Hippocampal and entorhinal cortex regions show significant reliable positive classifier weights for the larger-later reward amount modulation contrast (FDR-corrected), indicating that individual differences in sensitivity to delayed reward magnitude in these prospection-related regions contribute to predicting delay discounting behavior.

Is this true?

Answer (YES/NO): NO